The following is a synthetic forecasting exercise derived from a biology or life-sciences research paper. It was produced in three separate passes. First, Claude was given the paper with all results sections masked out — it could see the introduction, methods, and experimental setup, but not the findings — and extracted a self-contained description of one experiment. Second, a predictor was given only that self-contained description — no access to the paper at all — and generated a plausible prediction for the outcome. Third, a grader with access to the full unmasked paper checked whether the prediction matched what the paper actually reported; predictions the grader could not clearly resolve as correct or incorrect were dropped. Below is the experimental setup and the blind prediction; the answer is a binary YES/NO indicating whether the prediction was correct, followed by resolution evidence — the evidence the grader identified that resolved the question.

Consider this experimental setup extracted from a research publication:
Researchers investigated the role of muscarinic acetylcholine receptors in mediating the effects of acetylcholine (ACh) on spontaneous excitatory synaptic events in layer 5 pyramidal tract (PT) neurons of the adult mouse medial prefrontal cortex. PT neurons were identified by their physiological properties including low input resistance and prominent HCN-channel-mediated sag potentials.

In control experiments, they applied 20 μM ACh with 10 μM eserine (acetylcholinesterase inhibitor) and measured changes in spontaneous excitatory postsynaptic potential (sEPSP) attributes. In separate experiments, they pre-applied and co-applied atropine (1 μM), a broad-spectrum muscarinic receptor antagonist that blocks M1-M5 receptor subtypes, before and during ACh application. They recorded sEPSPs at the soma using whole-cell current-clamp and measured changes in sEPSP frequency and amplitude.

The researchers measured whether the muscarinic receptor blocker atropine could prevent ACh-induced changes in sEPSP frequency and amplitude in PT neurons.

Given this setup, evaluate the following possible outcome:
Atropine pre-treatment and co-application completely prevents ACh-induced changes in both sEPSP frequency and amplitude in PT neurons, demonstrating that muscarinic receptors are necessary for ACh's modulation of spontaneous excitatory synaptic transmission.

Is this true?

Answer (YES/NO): YES